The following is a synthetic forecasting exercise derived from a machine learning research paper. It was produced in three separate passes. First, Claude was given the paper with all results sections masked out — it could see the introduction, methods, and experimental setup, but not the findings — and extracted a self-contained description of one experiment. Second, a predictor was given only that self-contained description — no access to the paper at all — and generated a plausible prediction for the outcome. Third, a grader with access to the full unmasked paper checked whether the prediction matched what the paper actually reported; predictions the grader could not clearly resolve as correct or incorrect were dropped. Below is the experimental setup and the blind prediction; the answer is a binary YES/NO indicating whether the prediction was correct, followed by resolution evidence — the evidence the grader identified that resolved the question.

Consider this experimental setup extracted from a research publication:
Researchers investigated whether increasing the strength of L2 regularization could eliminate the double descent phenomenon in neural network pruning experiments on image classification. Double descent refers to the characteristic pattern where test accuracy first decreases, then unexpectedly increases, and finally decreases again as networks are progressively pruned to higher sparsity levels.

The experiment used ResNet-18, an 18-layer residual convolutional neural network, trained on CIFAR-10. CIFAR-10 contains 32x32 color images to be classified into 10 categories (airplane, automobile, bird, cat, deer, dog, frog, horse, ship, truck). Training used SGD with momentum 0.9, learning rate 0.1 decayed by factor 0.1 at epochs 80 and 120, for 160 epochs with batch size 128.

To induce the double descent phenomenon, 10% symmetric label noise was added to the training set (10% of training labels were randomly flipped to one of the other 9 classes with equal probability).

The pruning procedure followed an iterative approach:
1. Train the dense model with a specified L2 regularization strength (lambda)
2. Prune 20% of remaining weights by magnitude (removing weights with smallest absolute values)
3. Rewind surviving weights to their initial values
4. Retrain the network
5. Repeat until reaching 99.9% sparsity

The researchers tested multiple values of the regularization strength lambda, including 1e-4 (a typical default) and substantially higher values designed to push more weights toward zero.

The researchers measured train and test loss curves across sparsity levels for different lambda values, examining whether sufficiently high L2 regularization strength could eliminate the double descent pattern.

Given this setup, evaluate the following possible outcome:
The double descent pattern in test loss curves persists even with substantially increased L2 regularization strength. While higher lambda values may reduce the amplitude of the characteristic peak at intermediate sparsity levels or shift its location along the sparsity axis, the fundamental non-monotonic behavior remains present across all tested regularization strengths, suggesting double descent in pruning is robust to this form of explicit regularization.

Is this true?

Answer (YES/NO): YES